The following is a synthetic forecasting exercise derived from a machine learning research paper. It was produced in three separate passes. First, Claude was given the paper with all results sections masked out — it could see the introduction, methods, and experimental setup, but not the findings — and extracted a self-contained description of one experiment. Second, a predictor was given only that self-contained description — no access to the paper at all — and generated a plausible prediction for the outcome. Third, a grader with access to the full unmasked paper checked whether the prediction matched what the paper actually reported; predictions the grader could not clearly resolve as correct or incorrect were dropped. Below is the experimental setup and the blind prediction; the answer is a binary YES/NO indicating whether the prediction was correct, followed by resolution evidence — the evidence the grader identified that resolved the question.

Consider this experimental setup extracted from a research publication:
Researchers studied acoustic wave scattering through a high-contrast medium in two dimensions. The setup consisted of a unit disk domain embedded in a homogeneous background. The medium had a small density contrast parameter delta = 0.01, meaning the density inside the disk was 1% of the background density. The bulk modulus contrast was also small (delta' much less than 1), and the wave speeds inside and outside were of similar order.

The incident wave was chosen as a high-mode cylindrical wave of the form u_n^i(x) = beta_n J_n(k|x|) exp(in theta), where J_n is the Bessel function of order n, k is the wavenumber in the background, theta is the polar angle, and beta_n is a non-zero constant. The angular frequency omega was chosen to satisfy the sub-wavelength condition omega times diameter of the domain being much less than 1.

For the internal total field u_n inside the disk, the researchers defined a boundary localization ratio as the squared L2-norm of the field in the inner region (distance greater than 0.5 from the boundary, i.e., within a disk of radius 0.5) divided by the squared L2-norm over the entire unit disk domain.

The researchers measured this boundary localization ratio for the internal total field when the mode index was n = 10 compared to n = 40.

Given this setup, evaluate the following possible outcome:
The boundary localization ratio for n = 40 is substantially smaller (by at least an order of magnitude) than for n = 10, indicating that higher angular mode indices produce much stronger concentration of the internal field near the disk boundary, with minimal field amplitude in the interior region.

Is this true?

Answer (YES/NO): YES